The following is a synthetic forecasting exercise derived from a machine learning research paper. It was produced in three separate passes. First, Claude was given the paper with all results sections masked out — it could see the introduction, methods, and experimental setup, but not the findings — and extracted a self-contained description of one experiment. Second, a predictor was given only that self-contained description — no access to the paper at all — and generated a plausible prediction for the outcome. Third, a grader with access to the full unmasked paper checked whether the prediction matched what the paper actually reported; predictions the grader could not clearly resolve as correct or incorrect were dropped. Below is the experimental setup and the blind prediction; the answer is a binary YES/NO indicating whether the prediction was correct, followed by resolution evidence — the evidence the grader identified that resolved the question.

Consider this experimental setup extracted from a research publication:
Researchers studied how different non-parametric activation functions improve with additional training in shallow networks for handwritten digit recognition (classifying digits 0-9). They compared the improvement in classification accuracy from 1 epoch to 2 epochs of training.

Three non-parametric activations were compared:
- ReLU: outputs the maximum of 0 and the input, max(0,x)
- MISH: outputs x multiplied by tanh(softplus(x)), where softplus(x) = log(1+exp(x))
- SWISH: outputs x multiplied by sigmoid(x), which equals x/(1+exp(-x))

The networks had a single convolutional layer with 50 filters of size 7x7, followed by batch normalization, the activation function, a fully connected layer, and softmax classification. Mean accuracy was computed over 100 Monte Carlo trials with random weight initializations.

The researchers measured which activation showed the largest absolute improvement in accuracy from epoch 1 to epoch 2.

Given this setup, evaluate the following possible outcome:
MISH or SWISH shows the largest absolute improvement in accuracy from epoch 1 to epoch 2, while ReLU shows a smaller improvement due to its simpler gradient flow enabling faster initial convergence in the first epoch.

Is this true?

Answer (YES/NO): NO